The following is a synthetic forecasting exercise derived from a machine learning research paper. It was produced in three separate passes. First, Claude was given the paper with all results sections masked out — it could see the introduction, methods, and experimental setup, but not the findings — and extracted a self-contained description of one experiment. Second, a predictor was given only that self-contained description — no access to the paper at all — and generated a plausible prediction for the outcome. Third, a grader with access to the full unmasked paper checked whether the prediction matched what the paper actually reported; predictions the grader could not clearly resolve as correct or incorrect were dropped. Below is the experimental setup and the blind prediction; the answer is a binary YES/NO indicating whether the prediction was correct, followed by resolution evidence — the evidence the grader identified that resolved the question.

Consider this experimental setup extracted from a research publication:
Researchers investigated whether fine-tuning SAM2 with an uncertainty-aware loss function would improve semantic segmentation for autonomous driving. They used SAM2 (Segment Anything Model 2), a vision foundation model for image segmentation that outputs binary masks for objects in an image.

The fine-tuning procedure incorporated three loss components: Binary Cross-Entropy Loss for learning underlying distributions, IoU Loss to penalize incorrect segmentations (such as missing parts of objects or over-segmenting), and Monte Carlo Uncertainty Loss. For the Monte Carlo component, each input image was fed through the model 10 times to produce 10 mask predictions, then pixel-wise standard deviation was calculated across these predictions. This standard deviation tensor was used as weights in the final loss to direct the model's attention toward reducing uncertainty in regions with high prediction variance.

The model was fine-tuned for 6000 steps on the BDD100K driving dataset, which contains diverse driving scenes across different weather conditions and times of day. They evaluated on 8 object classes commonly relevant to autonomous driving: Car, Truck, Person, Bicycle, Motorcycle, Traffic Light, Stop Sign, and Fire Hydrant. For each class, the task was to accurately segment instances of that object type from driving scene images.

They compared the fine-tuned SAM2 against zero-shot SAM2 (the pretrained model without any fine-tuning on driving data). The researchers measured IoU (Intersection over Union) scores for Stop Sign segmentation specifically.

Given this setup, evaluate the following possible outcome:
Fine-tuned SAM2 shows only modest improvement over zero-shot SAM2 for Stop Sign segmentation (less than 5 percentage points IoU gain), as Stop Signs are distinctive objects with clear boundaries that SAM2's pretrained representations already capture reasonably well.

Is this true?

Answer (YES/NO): NO